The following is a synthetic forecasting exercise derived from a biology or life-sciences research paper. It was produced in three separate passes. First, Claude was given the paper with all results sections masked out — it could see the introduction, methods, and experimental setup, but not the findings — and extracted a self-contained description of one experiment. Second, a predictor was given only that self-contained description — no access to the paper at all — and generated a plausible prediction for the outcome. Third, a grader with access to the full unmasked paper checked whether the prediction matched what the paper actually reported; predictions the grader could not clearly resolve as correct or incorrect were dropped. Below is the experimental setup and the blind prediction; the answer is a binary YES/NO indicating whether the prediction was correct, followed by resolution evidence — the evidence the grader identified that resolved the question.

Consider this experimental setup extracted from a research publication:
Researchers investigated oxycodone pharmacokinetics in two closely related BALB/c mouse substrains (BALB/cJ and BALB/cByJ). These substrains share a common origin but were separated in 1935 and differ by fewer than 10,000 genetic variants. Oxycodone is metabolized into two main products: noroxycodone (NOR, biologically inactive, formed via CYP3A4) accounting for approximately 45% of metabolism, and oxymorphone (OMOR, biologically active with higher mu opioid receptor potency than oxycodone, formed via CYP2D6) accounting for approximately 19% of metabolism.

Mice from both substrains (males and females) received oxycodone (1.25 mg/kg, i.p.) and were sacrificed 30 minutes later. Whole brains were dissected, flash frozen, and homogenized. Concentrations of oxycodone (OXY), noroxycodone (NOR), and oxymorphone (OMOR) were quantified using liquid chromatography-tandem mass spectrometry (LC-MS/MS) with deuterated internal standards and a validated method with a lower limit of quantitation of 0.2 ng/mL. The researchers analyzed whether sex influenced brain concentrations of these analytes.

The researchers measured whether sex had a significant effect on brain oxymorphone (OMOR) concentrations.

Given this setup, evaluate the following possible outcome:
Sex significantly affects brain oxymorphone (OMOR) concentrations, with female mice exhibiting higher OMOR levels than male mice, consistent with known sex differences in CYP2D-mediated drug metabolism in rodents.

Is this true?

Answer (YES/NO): YES